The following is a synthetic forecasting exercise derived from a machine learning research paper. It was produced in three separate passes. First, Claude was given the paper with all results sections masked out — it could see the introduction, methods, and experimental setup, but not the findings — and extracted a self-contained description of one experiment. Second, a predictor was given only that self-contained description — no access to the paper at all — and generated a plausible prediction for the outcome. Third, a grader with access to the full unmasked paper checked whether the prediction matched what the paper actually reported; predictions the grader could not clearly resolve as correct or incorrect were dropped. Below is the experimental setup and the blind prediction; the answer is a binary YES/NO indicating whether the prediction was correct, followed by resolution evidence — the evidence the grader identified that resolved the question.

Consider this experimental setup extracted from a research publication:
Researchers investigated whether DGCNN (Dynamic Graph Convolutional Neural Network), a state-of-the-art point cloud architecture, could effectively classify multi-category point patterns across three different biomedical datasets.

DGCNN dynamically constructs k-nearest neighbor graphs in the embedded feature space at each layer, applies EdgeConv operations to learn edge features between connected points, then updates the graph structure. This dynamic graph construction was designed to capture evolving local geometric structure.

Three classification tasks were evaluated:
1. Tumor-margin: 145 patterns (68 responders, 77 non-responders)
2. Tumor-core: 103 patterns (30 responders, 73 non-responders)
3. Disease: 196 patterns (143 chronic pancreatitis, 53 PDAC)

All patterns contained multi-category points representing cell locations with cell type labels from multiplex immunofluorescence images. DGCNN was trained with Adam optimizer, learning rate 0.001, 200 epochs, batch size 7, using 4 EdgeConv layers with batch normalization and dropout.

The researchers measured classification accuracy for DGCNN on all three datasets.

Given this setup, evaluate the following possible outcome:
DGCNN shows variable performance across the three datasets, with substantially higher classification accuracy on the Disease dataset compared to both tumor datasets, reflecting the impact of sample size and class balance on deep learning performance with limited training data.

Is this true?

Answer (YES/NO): NO